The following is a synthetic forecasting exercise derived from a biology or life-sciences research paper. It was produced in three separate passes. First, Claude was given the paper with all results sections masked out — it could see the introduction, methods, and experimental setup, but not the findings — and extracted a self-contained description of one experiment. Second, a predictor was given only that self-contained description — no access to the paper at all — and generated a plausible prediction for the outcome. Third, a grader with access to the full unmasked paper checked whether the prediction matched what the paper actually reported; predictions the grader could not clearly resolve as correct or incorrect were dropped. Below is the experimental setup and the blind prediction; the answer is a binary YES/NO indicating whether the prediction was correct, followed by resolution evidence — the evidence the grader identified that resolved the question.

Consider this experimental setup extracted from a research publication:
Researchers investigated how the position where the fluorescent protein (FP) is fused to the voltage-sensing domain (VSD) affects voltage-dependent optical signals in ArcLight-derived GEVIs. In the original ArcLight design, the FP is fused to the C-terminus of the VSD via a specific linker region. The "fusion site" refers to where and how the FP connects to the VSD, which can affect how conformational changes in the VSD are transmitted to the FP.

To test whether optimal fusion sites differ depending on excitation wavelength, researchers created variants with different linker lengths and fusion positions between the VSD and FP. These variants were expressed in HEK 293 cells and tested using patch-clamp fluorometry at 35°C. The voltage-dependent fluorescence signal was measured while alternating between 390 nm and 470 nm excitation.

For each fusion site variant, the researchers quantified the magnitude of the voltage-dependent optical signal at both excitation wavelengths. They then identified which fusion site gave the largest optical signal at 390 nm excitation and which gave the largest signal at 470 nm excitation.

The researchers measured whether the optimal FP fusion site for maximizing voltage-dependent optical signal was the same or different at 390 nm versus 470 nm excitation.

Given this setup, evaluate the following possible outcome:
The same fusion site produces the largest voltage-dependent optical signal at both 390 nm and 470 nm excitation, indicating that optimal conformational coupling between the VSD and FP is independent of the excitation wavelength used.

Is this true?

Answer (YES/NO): NO